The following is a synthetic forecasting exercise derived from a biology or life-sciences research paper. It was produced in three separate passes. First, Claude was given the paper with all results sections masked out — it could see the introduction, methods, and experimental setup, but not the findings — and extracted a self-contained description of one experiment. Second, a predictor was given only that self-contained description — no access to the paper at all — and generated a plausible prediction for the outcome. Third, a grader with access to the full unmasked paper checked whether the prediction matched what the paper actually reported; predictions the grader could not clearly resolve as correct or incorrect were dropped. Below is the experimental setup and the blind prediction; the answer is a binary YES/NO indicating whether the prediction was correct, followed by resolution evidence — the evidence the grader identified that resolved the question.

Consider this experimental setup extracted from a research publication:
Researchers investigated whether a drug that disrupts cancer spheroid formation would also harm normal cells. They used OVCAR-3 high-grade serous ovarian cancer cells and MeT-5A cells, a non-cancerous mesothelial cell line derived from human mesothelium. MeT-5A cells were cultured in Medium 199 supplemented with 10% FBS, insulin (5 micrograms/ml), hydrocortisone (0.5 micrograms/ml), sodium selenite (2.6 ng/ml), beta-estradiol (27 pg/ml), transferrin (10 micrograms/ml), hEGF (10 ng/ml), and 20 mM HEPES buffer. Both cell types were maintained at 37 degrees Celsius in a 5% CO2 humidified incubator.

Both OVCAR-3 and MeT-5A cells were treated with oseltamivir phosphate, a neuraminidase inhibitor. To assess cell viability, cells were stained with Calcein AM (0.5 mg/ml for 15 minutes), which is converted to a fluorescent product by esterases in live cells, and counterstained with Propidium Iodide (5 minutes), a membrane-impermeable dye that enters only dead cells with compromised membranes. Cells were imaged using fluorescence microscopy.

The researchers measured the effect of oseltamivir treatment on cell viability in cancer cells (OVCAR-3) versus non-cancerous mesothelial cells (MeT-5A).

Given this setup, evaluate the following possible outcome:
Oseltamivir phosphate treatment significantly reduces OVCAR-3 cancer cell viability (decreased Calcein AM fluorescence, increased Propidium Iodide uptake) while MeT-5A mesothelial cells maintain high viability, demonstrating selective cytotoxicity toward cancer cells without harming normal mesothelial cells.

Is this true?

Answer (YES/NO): NO